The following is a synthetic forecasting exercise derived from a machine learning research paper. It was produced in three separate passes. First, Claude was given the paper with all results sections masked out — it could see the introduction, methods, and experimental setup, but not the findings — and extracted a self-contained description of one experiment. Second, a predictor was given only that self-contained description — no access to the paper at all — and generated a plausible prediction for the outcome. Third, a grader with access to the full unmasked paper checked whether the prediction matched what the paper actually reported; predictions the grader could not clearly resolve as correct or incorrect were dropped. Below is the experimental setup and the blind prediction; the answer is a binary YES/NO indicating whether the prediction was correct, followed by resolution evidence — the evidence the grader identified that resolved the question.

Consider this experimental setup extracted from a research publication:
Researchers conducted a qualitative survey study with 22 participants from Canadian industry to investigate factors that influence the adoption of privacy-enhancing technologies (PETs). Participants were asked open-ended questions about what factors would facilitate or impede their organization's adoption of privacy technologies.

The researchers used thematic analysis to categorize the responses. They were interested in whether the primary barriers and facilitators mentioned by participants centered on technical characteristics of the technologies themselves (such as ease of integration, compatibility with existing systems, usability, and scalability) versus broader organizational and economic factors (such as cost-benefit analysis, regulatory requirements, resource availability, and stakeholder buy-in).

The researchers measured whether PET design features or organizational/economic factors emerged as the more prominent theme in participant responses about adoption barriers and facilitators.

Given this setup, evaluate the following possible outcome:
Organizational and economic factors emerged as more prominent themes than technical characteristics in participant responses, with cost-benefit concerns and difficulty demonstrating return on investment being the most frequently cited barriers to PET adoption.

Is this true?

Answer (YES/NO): NO